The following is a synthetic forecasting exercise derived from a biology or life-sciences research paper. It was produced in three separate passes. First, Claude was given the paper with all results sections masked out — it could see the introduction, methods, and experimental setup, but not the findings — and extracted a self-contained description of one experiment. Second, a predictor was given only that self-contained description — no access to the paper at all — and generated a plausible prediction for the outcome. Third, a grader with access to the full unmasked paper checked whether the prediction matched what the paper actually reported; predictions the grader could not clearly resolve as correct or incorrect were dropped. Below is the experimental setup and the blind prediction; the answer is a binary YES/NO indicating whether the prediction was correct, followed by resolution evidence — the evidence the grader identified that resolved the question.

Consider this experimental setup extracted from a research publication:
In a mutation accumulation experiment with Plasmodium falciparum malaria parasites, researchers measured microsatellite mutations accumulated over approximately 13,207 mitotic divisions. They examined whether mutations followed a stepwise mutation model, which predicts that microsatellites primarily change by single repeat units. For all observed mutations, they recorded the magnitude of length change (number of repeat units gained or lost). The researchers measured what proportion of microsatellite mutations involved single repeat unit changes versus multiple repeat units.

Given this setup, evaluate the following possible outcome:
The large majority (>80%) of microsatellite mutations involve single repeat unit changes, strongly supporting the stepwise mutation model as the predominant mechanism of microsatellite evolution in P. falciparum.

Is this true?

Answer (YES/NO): NO